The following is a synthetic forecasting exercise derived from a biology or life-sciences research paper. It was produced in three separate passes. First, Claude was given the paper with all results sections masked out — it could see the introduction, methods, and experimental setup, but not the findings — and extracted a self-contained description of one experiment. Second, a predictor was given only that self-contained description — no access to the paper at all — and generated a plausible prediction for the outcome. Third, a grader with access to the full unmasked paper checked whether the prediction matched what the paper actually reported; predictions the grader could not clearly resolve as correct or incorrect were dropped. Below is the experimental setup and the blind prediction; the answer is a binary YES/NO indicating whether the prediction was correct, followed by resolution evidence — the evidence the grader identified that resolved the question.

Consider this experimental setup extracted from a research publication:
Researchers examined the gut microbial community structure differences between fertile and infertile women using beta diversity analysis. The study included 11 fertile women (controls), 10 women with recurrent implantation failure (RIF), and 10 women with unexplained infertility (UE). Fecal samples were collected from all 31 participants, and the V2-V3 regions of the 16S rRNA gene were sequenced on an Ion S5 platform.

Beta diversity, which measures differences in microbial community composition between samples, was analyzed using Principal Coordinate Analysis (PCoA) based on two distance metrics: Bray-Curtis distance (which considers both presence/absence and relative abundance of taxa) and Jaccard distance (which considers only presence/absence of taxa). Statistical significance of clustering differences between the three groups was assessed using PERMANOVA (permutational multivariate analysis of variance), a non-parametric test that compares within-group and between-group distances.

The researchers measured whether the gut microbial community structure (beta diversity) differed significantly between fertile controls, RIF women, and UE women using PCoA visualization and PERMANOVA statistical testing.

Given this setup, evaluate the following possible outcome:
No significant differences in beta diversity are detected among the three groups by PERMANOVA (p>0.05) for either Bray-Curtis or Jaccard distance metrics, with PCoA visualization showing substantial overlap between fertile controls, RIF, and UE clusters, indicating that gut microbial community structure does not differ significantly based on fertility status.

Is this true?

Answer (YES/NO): NO